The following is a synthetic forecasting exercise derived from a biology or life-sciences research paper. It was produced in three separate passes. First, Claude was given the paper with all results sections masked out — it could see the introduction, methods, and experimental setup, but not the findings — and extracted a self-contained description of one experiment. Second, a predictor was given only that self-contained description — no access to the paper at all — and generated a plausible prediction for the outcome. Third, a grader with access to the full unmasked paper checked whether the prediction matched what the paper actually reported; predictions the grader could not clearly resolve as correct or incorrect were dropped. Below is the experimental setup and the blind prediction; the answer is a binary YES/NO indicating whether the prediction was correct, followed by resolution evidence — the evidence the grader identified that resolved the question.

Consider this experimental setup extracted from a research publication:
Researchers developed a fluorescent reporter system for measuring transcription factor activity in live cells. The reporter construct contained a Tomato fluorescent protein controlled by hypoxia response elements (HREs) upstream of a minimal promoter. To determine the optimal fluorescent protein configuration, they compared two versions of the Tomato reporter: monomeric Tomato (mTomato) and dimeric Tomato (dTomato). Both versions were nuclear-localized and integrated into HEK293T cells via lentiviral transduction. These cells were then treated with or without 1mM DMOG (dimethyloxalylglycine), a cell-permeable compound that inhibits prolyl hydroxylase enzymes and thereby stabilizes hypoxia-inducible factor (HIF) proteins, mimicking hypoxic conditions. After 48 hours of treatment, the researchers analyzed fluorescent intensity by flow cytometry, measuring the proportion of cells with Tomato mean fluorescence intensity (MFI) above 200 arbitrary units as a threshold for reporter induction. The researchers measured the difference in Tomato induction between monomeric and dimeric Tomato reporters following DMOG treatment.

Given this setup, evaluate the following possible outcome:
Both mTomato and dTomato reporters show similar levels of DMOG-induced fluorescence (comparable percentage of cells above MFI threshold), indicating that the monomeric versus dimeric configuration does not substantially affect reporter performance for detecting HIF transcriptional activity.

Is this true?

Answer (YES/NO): NO